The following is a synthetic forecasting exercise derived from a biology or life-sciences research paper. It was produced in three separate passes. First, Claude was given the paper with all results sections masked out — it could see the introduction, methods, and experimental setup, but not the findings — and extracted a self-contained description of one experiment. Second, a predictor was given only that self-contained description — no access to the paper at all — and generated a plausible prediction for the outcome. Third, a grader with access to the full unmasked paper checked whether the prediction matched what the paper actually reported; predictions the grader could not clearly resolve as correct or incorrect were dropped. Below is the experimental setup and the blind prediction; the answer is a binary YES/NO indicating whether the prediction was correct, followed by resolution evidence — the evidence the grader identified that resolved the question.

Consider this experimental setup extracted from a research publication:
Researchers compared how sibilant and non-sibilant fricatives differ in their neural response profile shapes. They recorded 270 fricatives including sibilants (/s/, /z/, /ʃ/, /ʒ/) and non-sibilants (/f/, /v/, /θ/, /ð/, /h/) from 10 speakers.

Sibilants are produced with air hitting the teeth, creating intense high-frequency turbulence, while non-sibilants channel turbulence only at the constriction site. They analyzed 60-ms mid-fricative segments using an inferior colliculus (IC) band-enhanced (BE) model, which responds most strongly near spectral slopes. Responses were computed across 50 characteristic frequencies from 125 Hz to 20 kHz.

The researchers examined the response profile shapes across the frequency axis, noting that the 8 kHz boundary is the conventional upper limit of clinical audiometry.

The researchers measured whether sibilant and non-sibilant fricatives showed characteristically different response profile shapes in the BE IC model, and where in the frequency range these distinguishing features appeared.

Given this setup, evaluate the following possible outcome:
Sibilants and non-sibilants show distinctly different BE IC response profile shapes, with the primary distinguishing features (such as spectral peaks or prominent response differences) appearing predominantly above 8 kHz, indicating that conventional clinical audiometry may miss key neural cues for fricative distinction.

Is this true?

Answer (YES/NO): YES